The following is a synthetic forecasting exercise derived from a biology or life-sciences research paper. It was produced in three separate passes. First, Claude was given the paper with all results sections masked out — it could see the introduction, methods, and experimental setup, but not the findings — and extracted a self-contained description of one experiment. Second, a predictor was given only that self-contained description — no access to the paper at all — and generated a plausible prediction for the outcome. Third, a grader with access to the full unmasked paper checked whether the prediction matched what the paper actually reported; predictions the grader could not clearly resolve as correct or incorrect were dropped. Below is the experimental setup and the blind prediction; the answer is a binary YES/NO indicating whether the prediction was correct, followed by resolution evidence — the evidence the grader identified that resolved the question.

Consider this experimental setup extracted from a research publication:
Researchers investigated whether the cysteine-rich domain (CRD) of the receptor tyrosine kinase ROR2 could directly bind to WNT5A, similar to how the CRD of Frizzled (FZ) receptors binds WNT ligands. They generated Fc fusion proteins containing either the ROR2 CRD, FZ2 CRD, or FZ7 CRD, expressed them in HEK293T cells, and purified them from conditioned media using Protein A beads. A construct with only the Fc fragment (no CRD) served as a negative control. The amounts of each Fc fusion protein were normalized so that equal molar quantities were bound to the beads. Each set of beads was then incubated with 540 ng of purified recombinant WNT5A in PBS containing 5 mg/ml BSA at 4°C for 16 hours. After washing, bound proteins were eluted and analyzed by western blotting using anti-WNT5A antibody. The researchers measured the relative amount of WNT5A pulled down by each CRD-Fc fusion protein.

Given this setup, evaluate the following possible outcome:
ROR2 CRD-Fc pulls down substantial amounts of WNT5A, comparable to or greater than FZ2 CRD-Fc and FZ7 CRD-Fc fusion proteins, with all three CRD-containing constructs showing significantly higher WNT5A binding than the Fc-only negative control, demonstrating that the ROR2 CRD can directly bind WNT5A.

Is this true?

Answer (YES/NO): NO